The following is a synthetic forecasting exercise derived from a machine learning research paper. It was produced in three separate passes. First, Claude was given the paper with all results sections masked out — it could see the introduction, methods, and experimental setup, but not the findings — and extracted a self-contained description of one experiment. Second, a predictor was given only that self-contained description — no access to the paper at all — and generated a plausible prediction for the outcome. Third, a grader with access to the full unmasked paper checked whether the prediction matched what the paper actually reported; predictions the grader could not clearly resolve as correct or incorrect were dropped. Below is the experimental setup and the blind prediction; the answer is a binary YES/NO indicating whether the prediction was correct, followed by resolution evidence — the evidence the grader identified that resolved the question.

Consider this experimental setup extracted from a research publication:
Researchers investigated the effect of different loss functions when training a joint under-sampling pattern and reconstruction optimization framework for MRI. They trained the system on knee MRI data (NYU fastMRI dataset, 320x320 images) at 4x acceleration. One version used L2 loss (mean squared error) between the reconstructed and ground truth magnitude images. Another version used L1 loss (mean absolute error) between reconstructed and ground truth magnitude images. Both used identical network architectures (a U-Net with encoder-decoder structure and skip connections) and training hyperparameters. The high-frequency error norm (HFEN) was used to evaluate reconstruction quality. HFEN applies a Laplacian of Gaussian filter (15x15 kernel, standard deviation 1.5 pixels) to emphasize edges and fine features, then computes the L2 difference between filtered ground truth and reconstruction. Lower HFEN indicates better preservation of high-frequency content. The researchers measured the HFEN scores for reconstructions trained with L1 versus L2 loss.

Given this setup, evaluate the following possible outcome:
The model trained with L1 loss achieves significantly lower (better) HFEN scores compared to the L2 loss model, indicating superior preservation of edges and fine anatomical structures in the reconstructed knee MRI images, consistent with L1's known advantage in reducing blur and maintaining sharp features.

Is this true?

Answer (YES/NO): YES